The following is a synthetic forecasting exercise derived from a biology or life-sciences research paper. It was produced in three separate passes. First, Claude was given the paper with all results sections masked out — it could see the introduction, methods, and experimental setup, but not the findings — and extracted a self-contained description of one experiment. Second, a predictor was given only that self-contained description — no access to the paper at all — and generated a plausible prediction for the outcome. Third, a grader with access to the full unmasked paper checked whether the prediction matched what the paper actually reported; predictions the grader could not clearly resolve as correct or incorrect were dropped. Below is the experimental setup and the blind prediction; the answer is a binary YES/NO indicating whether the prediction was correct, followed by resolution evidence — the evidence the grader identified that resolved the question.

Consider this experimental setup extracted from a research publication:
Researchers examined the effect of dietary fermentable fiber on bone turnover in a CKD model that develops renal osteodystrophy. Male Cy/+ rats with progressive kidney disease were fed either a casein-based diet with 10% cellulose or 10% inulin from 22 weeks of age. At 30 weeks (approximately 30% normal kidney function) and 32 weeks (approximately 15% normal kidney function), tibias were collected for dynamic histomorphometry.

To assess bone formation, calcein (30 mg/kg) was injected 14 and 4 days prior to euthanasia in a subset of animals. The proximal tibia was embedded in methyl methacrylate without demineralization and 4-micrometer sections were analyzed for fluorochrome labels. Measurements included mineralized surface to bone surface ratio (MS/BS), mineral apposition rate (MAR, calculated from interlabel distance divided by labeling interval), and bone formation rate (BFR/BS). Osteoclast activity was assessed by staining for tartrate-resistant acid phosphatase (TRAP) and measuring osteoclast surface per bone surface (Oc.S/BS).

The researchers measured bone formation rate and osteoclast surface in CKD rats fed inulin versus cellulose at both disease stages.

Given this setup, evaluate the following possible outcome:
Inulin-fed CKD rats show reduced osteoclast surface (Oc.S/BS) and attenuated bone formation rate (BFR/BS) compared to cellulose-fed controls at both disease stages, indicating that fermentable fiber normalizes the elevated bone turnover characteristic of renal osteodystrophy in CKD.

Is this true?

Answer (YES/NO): NO